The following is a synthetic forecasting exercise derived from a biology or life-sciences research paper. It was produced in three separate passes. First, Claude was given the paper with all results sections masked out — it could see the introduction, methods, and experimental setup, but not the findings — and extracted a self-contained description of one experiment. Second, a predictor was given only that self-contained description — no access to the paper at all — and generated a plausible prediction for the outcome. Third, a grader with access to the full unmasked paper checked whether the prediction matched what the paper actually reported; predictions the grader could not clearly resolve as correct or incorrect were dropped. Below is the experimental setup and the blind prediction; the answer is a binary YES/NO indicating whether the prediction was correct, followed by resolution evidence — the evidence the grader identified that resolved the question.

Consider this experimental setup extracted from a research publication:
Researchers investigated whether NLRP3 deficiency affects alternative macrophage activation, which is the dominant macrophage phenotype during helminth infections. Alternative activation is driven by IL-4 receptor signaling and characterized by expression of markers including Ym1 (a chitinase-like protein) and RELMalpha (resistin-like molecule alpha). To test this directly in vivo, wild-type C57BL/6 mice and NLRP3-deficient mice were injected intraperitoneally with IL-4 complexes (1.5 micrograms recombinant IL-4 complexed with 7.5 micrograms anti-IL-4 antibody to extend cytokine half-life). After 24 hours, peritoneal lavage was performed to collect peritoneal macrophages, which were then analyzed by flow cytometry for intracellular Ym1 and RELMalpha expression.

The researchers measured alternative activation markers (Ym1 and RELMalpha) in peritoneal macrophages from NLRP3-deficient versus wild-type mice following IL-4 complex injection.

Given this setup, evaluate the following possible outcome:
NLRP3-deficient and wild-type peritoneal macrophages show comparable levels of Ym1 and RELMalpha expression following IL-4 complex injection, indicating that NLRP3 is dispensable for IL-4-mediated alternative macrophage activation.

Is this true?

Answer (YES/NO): NO